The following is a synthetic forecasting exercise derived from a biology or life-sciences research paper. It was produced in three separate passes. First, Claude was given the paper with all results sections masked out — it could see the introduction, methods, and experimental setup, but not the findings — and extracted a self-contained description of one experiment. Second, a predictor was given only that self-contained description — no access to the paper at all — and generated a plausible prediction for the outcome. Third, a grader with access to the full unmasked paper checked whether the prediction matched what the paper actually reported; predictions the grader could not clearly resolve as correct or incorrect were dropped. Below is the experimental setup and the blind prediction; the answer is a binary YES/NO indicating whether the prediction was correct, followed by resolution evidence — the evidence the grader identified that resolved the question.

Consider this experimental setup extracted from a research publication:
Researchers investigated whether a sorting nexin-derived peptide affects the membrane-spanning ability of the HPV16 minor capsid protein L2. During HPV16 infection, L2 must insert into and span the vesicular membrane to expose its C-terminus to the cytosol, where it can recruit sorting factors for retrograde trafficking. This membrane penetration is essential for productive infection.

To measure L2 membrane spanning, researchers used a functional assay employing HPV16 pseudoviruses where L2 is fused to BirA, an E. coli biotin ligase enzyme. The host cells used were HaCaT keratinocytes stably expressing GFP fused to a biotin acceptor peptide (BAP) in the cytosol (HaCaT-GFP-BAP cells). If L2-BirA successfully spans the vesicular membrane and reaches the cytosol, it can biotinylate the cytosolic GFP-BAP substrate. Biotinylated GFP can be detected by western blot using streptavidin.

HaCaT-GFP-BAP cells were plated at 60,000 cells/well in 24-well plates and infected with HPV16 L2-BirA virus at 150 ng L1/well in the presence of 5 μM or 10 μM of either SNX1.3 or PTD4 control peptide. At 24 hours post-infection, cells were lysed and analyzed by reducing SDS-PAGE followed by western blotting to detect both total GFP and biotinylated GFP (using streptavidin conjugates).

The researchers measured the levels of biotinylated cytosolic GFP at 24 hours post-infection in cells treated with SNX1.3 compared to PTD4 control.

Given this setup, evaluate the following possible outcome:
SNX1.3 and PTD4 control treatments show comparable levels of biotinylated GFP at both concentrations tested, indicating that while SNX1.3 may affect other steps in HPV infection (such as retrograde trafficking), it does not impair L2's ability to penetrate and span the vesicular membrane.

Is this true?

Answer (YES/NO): NO